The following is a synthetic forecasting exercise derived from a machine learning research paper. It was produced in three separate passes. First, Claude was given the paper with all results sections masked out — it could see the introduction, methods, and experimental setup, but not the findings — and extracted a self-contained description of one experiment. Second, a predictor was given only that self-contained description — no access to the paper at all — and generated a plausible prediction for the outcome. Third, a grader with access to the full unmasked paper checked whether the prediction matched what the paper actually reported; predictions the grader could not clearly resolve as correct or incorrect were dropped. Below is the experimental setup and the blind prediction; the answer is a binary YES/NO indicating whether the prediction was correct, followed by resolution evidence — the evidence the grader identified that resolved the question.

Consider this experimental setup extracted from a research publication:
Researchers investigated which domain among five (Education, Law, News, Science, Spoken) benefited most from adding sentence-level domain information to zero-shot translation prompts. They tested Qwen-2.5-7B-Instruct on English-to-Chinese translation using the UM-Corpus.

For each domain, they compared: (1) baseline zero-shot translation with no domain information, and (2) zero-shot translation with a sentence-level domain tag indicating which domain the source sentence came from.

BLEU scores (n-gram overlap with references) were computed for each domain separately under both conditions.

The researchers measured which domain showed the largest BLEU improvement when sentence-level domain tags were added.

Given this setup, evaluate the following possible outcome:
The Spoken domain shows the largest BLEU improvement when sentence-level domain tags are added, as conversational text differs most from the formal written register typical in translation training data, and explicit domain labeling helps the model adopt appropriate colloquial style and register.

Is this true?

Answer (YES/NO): YES